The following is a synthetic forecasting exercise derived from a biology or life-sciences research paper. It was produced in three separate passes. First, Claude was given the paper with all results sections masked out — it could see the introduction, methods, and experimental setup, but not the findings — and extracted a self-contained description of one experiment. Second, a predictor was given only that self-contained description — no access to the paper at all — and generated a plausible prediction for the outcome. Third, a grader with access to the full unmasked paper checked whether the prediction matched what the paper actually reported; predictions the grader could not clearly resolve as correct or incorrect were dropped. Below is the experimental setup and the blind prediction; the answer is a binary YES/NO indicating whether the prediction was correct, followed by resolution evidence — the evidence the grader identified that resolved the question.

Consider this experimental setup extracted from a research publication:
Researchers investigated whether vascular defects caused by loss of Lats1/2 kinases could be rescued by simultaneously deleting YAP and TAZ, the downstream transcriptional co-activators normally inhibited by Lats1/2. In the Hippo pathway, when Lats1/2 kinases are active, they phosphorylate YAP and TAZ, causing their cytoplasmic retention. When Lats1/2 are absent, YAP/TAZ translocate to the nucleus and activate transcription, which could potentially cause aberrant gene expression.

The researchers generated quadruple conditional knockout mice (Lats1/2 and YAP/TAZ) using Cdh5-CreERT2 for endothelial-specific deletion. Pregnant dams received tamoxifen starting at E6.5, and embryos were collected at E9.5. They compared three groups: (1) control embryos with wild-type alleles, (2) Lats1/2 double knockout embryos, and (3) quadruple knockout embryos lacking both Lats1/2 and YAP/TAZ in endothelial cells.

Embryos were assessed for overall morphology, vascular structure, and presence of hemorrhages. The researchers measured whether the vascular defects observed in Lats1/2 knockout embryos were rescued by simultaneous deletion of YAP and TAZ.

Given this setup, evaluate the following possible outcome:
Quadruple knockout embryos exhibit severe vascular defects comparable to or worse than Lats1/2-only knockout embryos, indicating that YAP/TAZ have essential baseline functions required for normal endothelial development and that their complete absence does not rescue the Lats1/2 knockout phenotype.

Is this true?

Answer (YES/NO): NO